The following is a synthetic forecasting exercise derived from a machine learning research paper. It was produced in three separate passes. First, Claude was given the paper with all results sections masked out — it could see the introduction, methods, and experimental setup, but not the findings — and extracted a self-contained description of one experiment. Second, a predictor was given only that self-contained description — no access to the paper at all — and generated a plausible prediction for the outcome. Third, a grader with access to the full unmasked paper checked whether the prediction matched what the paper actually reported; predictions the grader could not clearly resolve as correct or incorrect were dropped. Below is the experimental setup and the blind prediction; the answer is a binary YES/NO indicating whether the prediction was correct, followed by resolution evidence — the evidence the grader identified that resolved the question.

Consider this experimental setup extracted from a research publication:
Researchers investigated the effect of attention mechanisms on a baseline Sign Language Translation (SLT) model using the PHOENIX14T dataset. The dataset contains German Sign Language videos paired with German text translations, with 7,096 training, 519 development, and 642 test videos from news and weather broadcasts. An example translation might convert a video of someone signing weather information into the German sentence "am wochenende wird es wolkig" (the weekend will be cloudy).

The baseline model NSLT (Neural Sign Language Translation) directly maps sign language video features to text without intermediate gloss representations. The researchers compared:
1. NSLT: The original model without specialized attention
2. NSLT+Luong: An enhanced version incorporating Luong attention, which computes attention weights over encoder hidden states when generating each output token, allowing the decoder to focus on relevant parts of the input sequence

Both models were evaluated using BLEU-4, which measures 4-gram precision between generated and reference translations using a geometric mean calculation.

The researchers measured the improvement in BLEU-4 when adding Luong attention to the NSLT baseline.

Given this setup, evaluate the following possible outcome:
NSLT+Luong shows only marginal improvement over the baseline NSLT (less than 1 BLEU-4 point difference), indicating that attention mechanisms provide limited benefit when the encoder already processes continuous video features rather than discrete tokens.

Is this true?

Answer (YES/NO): YES